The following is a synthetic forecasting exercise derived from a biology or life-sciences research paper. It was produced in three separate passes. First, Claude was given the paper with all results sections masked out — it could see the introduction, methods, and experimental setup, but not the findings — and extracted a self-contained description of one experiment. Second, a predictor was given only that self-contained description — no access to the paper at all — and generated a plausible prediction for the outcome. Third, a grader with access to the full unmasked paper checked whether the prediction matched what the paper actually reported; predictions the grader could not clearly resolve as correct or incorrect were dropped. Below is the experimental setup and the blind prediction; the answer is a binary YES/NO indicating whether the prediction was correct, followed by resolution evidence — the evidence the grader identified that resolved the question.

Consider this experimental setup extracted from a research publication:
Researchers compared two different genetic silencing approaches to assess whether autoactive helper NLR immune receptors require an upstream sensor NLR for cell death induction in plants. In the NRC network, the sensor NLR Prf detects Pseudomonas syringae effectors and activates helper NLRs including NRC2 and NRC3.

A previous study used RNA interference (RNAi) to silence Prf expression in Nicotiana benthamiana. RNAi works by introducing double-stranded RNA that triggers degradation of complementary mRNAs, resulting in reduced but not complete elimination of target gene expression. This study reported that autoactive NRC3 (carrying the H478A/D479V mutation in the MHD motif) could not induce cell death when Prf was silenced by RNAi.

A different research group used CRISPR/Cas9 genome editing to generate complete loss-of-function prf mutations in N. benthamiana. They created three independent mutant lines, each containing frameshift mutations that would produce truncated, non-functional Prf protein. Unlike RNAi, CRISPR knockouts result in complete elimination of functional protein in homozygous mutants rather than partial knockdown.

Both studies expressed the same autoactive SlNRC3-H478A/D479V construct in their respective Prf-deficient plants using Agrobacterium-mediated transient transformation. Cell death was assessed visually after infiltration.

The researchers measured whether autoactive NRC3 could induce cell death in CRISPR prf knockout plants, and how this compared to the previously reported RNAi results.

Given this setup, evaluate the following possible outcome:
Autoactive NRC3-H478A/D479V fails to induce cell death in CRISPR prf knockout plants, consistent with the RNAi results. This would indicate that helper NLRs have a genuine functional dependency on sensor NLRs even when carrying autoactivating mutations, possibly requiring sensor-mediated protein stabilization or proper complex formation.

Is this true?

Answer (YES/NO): NO